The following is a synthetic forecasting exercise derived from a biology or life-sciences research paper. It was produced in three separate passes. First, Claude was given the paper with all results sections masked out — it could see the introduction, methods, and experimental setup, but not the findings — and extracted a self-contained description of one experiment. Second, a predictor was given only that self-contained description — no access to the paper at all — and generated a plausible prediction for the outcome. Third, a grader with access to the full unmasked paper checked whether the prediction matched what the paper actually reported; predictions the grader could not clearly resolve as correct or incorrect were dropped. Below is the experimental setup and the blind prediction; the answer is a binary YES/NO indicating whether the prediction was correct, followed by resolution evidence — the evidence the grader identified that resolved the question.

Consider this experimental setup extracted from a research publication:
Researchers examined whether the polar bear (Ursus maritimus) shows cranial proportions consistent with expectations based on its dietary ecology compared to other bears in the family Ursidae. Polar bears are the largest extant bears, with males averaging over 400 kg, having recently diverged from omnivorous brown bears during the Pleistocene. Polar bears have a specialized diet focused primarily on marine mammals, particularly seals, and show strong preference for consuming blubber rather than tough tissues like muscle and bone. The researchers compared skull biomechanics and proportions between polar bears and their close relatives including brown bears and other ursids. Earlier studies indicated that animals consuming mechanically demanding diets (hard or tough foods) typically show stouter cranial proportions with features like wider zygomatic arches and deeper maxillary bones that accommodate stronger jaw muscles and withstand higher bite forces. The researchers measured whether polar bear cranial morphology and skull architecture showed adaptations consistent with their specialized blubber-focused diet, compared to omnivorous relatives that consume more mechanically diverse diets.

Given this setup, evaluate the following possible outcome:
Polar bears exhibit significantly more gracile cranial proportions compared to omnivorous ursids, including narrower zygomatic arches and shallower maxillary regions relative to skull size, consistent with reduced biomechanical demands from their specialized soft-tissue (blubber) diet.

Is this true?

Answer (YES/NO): NO